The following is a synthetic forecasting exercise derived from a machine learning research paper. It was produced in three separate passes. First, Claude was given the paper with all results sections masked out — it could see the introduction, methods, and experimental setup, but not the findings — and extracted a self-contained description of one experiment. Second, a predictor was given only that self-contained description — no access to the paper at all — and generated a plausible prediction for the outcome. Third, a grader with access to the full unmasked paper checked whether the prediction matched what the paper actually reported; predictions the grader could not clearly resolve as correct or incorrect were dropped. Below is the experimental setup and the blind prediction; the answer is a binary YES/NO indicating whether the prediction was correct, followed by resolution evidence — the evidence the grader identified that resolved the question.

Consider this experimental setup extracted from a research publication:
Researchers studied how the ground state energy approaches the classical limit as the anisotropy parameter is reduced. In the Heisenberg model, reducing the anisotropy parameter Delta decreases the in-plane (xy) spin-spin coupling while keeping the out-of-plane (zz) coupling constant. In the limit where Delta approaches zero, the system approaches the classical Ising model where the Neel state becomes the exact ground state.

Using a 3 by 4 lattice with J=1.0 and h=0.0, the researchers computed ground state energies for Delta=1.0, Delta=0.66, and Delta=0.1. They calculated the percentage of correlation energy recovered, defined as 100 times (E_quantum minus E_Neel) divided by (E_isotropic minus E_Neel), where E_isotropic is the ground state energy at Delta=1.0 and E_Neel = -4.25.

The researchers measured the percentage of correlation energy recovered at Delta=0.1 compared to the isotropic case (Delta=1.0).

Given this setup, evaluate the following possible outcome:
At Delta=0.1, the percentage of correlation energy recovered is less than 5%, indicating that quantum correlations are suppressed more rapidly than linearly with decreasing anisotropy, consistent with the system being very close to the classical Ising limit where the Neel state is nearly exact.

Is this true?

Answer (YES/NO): YES